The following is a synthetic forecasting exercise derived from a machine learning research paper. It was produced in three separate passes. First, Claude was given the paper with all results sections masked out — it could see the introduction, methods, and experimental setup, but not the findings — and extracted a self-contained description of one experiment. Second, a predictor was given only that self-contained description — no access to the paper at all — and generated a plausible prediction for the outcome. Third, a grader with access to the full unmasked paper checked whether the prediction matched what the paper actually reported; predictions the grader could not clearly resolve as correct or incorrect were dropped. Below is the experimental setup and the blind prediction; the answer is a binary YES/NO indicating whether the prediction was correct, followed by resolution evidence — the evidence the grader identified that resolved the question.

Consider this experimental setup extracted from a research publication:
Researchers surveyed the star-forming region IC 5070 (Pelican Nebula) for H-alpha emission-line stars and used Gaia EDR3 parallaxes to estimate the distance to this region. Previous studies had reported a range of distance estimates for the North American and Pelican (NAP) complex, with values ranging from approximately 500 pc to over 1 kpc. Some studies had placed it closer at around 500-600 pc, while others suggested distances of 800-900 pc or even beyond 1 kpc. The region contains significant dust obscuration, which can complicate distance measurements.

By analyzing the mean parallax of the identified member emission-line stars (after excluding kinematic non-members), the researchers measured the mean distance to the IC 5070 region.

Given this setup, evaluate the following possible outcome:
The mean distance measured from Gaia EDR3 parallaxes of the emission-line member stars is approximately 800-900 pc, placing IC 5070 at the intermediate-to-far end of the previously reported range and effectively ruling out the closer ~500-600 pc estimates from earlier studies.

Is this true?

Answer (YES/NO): YES